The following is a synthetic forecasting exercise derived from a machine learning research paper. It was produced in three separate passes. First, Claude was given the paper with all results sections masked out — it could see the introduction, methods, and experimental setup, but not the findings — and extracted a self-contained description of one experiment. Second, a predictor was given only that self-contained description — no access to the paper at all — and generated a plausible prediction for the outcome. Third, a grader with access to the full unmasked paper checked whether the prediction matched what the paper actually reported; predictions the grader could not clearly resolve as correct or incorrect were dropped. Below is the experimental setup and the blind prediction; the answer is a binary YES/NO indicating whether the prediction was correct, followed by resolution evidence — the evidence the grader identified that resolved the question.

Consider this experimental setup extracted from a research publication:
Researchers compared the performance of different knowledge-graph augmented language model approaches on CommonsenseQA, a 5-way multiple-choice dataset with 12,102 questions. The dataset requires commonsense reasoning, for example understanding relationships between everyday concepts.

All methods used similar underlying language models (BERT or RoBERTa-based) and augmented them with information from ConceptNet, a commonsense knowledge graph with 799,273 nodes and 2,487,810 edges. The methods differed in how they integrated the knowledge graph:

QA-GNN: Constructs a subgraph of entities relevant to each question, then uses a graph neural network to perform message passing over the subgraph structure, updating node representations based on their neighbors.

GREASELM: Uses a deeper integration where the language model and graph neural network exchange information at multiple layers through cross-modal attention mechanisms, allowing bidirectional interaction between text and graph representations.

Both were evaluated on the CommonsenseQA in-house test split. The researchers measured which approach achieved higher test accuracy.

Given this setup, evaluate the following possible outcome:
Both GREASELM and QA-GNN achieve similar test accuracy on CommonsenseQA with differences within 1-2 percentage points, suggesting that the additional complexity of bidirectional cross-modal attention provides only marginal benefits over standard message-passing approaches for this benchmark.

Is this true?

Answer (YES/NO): YES